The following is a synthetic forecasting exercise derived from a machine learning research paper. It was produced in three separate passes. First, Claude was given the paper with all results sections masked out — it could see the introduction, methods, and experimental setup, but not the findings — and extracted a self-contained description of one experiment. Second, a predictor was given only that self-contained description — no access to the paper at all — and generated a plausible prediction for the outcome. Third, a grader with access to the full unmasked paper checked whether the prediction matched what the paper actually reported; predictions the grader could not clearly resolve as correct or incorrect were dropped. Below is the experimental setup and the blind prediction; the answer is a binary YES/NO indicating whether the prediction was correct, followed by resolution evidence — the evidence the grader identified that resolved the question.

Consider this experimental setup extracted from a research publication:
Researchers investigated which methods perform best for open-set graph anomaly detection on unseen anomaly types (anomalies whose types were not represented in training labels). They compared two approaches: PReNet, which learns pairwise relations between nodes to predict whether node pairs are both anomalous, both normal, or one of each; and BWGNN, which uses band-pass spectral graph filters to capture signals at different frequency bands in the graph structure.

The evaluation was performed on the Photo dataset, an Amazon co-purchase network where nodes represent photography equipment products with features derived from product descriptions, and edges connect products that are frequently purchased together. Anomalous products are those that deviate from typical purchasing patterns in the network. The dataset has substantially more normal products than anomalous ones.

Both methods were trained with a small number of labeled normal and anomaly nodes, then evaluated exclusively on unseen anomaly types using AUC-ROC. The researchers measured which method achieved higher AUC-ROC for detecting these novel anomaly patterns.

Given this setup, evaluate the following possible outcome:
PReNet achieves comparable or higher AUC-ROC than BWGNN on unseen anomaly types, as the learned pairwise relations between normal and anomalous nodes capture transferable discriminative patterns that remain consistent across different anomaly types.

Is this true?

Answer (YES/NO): NO